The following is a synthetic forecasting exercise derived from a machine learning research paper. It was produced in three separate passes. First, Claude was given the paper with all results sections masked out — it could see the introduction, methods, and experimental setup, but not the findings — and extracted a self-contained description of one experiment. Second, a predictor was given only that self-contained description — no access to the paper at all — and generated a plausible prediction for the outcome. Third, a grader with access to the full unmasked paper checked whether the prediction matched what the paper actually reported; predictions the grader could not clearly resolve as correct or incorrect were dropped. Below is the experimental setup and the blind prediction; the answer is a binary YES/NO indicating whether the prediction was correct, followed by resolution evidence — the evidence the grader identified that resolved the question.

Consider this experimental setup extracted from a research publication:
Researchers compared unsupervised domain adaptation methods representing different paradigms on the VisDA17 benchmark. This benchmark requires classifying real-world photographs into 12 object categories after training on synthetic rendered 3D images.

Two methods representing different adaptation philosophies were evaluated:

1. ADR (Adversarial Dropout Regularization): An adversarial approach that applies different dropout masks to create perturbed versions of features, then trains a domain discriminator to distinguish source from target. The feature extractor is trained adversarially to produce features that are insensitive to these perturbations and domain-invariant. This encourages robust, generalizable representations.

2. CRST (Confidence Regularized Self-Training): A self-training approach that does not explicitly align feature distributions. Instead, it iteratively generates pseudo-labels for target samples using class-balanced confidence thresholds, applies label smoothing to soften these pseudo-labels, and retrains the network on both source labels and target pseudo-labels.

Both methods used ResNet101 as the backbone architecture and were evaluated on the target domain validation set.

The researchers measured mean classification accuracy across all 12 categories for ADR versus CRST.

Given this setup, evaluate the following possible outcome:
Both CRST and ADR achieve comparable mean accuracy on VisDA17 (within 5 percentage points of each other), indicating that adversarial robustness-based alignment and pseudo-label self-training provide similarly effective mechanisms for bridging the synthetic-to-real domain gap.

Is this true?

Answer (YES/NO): YES